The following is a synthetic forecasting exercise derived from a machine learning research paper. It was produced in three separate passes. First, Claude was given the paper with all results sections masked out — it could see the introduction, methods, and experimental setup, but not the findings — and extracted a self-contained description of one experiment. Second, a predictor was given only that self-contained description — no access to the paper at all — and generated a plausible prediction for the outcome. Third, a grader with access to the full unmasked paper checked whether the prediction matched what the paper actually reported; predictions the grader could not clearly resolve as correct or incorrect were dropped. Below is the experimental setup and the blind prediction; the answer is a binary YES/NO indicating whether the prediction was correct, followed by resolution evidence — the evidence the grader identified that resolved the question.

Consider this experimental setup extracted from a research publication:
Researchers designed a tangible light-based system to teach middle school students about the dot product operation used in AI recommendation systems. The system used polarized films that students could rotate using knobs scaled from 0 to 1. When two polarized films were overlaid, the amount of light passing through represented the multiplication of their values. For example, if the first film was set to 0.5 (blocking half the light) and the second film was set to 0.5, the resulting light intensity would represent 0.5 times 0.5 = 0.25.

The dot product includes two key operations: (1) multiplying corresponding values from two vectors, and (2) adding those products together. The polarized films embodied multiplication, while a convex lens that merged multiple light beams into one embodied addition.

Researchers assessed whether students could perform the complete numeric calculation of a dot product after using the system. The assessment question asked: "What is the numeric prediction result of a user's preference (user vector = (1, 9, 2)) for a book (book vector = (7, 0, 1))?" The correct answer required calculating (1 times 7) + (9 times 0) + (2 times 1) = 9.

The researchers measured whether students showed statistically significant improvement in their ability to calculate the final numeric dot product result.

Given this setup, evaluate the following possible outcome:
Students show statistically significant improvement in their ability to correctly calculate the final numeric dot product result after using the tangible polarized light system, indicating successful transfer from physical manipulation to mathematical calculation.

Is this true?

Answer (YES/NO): NO